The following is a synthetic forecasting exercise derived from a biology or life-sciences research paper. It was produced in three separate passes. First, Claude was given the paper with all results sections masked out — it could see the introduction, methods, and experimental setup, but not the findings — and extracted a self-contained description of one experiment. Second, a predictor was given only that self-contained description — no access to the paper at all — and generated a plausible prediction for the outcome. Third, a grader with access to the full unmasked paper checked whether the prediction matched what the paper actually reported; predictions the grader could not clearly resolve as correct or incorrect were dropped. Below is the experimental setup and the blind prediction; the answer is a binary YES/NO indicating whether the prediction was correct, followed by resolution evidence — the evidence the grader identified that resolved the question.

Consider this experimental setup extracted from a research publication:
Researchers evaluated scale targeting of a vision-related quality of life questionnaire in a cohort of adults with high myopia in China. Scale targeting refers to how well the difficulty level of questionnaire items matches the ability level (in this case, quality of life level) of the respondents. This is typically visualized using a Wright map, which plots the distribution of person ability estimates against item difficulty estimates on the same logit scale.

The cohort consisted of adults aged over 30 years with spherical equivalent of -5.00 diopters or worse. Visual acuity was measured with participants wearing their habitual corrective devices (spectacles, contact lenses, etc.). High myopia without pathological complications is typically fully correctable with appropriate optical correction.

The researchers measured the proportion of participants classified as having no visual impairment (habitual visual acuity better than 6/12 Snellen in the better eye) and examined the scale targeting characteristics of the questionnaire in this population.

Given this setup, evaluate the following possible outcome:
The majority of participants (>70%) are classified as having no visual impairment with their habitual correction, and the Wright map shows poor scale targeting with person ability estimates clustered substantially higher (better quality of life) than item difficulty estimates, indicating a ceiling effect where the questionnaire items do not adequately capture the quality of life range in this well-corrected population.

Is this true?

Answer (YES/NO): YES